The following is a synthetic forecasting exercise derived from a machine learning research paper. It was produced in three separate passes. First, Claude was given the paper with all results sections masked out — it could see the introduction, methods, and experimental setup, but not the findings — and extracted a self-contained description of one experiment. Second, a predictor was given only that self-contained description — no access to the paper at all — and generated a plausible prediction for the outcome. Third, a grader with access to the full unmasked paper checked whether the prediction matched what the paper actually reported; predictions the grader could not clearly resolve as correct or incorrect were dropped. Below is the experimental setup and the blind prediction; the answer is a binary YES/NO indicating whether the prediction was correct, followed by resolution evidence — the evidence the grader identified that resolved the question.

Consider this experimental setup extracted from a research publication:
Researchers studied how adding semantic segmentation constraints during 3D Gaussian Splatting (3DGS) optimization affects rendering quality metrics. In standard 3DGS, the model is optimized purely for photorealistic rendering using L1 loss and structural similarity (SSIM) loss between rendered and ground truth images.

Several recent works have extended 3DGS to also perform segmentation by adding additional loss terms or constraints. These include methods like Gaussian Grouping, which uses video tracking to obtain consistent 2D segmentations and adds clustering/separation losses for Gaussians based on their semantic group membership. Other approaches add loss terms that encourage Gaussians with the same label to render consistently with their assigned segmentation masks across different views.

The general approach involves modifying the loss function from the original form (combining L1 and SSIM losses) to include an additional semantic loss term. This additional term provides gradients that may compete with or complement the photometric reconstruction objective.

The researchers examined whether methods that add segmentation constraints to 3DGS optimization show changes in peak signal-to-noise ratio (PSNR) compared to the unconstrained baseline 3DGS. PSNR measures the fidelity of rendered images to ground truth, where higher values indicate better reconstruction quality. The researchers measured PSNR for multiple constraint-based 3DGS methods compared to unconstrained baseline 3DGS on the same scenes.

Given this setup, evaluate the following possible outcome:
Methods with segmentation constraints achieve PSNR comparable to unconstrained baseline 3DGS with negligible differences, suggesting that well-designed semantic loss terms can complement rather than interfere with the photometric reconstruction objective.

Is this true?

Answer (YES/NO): NO